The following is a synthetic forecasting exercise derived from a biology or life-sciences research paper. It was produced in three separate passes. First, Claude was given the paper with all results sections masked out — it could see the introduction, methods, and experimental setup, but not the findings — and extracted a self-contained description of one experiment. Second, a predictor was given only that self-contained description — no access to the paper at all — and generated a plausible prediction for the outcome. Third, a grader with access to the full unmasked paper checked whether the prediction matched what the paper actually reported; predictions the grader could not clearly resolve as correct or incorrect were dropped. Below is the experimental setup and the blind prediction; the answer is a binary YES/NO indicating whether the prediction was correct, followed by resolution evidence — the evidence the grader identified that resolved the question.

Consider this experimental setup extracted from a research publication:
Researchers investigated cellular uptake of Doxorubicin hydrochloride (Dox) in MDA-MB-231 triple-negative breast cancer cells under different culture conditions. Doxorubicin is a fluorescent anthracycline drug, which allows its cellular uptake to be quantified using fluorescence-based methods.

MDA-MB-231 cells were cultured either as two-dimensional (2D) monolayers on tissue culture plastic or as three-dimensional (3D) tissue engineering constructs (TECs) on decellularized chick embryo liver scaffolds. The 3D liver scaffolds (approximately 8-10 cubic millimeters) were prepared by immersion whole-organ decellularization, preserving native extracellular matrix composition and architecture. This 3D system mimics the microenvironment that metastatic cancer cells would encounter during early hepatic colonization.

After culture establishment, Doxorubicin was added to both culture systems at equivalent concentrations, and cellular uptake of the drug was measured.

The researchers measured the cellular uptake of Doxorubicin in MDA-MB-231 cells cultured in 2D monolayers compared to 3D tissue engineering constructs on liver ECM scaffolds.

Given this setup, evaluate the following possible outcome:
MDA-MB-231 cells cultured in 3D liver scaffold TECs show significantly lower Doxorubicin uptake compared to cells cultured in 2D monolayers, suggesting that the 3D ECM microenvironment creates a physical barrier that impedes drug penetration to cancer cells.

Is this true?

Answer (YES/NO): YES